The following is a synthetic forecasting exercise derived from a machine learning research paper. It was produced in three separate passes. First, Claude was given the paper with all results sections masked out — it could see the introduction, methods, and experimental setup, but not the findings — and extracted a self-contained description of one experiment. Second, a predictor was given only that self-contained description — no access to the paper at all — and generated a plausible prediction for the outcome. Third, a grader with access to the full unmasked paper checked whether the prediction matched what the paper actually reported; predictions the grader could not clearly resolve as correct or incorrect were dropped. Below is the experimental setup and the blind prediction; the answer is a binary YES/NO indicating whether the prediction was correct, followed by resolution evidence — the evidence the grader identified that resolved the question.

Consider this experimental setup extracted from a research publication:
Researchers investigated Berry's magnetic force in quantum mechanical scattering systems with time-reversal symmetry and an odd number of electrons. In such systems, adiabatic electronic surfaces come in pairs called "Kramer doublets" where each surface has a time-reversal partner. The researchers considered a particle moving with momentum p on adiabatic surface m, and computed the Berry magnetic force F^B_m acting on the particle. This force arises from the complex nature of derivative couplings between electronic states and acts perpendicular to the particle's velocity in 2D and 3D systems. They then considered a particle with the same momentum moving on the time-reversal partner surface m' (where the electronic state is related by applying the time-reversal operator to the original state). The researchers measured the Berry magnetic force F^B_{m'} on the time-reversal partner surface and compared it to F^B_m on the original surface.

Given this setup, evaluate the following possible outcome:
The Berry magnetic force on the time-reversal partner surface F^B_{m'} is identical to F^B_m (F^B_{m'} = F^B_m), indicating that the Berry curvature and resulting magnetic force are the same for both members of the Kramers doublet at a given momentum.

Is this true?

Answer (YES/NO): NO